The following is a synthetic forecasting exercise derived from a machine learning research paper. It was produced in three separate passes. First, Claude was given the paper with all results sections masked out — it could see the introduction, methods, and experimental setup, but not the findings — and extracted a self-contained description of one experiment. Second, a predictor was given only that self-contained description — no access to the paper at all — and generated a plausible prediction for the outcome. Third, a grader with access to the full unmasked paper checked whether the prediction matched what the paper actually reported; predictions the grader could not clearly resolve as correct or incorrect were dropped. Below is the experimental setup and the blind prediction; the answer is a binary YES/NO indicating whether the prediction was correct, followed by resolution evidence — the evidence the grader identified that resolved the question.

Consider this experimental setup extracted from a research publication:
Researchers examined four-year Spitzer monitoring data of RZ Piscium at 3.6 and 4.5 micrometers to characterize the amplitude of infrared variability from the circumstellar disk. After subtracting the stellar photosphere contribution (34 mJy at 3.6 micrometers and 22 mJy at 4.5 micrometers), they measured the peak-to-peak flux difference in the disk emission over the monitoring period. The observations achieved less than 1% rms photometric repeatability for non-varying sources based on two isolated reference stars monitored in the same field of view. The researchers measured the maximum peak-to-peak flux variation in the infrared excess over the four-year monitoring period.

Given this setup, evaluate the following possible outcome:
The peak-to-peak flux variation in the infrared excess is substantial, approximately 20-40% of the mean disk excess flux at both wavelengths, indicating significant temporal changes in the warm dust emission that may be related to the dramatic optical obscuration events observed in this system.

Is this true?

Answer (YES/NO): NO